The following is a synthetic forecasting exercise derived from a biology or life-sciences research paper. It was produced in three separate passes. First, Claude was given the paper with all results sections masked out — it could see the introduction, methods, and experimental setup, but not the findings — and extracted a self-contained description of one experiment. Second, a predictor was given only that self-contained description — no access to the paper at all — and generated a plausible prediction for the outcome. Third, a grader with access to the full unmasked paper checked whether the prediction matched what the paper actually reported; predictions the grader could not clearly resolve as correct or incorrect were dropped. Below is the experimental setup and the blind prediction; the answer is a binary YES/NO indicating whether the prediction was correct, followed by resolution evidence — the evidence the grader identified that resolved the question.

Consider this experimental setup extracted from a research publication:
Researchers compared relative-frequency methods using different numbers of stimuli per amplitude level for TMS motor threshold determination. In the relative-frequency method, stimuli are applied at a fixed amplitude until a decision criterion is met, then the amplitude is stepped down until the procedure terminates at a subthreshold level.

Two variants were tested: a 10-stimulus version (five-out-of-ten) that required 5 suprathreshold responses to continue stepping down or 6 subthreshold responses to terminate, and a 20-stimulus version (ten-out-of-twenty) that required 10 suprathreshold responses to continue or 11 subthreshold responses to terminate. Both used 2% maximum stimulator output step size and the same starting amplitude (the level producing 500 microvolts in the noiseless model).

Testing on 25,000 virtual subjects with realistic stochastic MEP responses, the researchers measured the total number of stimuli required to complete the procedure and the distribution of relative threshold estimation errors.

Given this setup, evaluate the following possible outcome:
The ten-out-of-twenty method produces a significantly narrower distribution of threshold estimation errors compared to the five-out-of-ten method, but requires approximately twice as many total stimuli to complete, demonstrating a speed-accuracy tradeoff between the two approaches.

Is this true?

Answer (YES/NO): NO